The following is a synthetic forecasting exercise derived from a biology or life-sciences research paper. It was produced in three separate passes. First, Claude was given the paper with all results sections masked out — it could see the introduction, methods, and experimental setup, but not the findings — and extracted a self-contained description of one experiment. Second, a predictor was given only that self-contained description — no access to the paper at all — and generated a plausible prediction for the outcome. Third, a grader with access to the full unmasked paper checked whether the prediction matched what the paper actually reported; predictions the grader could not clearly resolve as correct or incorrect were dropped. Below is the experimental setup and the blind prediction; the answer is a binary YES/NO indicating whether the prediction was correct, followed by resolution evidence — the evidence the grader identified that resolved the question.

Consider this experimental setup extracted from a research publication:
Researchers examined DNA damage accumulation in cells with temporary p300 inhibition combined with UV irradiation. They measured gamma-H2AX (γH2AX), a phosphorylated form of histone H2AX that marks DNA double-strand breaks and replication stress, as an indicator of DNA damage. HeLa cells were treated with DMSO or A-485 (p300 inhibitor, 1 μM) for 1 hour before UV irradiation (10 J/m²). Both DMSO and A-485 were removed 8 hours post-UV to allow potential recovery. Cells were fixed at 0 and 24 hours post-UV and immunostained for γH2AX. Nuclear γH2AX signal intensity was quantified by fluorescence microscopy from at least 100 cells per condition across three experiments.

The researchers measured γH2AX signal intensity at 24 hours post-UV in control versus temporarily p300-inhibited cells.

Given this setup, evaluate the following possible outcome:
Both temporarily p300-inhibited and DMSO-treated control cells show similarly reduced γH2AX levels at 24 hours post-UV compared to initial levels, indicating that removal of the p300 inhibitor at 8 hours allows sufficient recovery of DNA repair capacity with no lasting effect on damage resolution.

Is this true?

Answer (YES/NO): NO